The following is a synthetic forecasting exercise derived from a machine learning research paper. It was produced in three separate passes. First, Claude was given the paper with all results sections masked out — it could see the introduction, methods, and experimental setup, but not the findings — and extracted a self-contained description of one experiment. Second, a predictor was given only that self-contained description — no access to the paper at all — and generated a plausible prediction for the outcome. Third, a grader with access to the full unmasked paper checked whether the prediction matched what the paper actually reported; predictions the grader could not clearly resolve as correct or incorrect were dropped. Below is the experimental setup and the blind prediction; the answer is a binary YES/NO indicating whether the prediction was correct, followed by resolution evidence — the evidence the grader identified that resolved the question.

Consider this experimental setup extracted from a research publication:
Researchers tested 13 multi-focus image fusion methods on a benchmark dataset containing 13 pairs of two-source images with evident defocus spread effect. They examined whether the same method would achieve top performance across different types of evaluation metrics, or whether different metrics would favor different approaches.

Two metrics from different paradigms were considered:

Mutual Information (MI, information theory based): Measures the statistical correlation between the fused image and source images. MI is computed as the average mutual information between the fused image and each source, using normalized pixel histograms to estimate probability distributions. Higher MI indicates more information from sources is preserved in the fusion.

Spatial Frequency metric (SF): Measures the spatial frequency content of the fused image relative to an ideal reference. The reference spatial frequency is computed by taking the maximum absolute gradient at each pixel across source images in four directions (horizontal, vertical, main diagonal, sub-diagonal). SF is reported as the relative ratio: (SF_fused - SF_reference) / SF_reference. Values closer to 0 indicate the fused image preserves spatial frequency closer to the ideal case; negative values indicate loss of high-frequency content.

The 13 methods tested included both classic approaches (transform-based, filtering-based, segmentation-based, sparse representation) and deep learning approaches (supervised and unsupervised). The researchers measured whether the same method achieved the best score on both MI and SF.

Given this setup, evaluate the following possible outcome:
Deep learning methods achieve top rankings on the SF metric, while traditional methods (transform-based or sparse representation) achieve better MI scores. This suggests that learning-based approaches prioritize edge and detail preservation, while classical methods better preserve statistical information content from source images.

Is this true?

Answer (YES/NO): NO